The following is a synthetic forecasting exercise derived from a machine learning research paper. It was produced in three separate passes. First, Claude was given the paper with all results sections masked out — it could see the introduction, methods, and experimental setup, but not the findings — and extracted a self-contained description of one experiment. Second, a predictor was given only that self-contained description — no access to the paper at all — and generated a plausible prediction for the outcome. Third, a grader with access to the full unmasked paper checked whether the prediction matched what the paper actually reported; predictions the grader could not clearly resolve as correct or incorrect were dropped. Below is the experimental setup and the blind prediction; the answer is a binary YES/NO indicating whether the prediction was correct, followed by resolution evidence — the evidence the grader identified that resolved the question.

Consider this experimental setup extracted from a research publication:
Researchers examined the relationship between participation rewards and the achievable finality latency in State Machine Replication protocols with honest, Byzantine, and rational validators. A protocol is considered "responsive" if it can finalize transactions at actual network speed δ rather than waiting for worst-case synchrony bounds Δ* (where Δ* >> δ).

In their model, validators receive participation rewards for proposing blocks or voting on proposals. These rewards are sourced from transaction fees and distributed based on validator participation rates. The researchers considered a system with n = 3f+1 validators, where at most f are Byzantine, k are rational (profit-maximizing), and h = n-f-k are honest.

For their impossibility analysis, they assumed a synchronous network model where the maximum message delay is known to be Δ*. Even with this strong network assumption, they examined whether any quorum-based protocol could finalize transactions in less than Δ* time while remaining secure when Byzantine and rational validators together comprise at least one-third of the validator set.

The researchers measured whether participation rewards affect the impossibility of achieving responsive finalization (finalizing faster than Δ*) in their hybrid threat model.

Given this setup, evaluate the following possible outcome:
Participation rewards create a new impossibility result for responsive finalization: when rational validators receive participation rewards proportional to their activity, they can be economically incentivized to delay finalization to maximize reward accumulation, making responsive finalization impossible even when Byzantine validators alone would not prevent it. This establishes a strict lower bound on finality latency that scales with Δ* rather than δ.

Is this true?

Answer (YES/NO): NO